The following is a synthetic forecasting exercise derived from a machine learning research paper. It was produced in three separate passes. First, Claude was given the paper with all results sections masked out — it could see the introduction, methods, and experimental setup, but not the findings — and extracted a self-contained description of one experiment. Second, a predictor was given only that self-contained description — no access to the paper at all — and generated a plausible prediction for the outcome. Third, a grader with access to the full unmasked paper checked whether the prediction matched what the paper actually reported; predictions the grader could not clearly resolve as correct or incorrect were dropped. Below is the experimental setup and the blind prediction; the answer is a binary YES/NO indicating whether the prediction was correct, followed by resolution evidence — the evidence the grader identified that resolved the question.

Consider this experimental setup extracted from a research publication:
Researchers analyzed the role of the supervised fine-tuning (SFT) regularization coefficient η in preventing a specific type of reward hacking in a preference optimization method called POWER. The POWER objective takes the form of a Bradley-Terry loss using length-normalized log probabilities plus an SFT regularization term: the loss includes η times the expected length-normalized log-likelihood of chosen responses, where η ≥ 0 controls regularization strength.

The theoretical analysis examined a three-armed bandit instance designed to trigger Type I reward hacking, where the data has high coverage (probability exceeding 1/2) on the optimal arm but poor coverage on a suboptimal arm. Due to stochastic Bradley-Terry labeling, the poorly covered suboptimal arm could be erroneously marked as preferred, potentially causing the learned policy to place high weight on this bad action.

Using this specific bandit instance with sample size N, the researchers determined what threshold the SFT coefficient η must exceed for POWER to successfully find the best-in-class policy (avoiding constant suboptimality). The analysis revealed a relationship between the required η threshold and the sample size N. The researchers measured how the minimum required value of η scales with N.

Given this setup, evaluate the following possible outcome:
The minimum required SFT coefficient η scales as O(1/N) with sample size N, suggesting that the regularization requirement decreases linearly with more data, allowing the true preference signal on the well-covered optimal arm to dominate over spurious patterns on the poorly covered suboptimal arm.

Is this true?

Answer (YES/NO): YES